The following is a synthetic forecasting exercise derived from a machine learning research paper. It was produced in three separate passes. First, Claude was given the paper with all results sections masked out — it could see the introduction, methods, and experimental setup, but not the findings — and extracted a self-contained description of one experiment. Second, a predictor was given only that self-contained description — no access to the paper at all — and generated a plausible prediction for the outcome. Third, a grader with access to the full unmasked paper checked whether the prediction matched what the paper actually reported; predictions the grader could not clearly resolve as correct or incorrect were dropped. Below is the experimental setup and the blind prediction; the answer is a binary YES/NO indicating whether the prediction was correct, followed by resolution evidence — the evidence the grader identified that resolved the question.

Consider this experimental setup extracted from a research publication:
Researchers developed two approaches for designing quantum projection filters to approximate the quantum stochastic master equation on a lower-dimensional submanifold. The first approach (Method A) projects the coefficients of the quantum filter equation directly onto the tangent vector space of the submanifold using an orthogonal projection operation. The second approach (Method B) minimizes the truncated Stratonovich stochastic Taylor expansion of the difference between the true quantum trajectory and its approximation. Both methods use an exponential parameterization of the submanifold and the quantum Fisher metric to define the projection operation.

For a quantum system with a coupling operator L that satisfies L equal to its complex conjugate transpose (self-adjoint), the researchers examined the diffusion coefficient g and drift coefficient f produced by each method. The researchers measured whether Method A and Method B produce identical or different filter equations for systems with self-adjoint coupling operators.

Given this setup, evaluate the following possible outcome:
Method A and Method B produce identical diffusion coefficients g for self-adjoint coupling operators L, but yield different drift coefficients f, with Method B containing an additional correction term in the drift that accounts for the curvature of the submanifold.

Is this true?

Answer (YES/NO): NO